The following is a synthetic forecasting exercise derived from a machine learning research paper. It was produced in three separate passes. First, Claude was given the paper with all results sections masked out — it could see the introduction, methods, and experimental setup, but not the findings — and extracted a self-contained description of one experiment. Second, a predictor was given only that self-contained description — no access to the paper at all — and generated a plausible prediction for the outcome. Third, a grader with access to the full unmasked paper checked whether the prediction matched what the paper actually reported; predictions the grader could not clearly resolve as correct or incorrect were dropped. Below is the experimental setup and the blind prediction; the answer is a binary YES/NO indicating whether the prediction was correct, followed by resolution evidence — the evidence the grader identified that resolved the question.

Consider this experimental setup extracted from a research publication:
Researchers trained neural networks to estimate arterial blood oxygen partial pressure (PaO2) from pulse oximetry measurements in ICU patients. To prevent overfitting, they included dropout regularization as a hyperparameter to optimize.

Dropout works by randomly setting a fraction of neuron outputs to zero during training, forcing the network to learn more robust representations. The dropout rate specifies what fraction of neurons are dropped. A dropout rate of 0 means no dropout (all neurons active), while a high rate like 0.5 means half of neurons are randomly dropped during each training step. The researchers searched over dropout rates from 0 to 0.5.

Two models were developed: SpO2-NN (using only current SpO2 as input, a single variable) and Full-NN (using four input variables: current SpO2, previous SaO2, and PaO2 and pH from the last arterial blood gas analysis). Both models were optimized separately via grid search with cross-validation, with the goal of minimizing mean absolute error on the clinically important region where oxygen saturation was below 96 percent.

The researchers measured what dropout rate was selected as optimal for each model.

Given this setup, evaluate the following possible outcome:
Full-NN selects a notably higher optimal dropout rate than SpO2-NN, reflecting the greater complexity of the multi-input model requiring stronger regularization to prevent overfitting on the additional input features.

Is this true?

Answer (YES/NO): NO